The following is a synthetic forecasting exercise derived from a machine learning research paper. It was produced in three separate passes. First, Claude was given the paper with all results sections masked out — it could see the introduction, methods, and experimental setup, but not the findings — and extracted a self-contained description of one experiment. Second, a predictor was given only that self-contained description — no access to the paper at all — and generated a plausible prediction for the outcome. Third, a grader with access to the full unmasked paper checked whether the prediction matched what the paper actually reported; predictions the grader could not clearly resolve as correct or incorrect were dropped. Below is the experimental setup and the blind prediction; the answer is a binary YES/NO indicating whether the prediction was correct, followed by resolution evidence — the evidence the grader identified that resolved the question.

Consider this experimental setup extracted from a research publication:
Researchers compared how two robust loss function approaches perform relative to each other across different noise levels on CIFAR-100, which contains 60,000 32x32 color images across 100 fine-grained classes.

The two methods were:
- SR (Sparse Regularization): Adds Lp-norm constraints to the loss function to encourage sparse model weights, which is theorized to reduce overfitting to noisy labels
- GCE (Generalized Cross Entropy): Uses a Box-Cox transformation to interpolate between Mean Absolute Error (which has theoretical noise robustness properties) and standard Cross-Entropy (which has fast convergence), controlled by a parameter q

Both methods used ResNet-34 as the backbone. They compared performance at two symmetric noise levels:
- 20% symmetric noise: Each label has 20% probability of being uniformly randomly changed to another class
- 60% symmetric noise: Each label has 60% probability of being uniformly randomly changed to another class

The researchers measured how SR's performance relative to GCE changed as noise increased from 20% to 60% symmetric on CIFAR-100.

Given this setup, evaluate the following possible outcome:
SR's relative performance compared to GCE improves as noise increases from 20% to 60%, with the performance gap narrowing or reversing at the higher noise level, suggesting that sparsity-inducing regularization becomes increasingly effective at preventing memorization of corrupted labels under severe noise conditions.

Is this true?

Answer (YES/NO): NO